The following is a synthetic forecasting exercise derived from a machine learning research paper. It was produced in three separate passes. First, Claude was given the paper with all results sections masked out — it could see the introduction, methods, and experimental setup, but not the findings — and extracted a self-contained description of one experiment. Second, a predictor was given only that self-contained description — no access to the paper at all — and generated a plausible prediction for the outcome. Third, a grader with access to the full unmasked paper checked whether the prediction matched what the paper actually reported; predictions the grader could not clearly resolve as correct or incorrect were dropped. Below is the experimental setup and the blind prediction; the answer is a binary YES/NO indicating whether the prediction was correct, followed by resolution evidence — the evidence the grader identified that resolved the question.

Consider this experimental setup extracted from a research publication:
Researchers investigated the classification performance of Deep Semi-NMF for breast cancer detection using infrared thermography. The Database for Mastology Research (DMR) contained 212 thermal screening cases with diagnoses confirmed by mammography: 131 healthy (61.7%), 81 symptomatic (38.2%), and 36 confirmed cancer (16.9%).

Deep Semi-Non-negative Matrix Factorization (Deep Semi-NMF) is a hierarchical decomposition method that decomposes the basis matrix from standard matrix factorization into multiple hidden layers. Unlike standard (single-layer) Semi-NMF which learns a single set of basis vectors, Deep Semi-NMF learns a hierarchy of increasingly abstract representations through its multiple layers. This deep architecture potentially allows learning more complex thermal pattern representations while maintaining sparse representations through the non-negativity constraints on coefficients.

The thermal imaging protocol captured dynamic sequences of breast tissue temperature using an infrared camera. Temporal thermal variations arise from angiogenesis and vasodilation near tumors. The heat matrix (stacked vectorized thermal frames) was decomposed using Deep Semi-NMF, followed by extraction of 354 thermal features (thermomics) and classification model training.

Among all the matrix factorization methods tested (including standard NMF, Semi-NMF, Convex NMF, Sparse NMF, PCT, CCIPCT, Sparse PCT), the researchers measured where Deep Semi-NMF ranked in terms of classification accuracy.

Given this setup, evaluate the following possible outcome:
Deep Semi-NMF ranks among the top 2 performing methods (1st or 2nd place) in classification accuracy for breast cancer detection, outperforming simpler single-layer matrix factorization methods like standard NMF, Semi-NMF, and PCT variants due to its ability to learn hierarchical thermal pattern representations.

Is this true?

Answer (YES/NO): NO